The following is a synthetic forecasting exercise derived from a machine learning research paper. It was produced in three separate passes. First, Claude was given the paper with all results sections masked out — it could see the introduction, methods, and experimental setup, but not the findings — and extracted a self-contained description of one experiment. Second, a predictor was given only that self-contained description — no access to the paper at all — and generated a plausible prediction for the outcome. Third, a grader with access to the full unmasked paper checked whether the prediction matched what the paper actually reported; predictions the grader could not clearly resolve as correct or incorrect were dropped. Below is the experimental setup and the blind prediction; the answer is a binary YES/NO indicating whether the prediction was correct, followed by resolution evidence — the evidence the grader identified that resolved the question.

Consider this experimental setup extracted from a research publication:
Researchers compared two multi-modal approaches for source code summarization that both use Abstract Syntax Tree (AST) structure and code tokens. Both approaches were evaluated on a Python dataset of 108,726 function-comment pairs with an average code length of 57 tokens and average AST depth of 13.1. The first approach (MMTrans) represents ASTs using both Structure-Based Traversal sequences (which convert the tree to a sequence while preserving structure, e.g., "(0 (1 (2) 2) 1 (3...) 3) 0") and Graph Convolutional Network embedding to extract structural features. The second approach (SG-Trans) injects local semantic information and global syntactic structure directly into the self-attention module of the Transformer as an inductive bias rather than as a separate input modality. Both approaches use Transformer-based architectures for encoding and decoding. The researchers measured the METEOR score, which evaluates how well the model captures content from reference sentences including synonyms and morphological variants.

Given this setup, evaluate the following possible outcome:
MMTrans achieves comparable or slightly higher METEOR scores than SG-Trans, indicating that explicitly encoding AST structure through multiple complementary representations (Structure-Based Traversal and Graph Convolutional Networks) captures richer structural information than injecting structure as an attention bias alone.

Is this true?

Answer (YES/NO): NO